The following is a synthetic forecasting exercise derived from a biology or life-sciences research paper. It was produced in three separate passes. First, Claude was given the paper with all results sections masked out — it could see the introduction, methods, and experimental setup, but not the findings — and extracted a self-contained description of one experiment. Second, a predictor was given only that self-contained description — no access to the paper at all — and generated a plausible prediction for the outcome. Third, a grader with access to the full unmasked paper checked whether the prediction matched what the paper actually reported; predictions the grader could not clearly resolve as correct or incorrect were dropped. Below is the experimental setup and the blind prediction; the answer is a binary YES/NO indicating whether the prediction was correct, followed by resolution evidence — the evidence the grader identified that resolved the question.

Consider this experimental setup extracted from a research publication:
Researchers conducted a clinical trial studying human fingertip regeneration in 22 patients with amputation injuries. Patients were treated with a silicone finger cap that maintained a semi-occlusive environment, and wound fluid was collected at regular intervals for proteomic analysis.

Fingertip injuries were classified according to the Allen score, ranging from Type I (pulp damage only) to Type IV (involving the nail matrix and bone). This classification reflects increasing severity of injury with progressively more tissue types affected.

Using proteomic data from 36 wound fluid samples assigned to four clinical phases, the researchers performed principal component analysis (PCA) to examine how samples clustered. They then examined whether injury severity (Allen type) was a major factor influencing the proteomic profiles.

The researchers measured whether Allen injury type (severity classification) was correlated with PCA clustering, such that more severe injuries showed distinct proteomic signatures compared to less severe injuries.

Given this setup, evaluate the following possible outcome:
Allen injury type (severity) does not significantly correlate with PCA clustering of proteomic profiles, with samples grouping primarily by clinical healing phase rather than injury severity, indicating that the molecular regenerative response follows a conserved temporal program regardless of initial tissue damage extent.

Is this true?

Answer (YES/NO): YES